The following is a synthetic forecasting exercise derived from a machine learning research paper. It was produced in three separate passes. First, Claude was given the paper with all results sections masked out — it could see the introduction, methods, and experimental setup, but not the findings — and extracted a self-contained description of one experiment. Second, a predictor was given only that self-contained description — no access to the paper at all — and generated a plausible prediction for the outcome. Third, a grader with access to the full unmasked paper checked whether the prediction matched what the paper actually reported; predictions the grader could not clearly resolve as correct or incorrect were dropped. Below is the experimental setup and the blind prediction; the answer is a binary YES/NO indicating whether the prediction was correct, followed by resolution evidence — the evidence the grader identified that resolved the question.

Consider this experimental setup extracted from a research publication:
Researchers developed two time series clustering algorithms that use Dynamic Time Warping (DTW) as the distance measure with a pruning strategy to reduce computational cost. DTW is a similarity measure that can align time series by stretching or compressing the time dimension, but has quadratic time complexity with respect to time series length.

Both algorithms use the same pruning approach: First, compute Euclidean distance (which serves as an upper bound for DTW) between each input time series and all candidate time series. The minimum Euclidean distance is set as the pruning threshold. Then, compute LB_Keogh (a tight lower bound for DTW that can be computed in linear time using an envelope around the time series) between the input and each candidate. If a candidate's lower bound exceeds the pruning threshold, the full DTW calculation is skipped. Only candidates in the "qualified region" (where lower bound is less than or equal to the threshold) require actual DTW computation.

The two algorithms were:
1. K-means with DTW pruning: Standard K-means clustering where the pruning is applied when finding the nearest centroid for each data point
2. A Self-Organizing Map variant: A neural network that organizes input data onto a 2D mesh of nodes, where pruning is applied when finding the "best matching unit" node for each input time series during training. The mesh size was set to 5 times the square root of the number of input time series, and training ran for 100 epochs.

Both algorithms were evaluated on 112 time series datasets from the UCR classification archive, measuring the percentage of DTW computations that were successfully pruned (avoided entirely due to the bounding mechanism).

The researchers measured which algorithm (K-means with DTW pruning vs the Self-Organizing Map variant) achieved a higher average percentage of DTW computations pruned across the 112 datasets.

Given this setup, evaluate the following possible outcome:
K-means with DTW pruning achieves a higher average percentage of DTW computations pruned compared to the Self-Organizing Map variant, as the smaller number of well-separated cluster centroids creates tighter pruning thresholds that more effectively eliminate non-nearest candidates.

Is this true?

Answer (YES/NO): YES